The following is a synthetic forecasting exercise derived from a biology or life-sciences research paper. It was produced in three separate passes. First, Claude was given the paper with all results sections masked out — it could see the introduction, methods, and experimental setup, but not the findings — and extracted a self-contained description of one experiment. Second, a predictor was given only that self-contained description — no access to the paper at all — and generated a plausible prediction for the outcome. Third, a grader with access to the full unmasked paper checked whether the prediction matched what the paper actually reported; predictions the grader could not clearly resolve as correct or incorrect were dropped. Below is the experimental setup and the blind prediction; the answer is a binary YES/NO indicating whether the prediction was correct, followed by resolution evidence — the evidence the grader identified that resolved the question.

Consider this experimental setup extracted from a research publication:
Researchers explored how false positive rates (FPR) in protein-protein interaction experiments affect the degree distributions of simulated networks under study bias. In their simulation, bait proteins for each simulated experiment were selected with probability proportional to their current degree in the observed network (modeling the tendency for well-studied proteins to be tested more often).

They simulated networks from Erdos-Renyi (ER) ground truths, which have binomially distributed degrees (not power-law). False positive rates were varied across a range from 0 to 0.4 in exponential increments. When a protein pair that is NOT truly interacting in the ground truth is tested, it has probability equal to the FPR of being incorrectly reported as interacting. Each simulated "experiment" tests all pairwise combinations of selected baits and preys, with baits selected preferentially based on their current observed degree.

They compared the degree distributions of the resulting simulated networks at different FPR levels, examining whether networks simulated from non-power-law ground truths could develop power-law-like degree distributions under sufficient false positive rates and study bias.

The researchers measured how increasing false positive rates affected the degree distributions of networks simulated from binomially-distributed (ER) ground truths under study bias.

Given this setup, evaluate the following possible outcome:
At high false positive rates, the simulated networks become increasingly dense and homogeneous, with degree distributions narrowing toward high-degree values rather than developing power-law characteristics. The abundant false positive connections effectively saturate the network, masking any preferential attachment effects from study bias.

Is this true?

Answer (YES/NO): NO